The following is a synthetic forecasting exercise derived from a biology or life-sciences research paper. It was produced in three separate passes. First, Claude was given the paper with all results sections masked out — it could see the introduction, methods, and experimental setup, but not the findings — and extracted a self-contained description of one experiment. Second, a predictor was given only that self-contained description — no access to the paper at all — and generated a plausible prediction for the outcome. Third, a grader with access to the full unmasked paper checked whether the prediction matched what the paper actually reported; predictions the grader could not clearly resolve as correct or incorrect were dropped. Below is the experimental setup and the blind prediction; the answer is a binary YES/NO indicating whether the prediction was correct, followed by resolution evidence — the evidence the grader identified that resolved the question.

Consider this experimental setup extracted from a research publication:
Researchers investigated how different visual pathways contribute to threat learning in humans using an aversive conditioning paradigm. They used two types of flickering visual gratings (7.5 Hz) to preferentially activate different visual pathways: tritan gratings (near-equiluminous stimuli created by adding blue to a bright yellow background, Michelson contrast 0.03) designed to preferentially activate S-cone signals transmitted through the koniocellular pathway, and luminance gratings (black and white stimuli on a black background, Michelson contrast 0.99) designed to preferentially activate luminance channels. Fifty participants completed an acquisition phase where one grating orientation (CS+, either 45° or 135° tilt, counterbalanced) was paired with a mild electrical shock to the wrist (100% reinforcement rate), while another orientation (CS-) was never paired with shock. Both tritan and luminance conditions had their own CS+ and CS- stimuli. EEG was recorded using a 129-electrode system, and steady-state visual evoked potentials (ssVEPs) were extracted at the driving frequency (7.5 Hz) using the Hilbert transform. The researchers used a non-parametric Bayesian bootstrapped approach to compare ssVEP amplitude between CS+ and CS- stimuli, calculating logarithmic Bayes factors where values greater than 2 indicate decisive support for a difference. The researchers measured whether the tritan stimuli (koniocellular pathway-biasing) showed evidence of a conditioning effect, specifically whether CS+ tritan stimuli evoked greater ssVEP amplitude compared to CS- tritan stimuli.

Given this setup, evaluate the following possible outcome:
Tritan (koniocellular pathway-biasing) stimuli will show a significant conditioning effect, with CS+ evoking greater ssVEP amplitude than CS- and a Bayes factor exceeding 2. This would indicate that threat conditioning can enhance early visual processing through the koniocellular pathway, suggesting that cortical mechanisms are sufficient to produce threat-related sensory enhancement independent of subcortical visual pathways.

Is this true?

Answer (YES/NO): YES